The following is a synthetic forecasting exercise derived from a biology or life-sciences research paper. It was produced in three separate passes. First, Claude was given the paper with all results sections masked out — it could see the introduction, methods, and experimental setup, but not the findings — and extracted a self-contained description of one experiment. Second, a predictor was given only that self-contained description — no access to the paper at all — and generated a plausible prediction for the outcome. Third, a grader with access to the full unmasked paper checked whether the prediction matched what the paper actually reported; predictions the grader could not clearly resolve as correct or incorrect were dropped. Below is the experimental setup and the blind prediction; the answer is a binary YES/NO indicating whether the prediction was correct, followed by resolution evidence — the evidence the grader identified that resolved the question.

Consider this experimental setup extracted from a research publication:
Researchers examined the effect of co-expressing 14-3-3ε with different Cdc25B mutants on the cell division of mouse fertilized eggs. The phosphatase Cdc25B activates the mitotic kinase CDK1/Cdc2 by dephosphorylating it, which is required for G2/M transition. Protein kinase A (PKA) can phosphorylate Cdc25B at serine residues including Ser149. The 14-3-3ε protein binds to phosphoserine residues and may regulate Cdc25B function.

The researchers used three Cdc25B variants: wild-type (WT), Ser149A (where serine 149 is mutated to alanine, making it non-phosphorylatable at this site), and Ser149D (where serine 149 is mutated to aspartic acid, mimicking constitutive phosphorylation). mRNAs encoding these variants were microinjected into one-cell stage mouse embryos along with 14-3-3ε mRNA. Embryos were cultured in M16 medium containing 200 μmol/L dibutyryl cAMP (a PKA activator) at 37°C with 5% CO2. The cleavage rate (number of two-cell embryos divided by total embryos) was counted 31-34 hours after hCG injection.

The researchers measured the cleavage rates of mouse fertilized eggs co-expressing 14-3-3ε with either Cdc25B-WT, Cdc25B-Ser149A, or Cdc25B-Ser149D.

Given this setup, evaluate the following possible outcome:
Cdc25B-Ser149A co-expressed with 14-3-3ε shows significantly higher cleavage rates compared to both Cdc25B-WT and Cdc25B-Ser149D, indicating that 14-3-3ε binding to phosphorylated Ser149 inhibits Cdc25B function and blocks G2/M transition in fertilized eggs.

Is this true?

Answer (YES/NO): YES